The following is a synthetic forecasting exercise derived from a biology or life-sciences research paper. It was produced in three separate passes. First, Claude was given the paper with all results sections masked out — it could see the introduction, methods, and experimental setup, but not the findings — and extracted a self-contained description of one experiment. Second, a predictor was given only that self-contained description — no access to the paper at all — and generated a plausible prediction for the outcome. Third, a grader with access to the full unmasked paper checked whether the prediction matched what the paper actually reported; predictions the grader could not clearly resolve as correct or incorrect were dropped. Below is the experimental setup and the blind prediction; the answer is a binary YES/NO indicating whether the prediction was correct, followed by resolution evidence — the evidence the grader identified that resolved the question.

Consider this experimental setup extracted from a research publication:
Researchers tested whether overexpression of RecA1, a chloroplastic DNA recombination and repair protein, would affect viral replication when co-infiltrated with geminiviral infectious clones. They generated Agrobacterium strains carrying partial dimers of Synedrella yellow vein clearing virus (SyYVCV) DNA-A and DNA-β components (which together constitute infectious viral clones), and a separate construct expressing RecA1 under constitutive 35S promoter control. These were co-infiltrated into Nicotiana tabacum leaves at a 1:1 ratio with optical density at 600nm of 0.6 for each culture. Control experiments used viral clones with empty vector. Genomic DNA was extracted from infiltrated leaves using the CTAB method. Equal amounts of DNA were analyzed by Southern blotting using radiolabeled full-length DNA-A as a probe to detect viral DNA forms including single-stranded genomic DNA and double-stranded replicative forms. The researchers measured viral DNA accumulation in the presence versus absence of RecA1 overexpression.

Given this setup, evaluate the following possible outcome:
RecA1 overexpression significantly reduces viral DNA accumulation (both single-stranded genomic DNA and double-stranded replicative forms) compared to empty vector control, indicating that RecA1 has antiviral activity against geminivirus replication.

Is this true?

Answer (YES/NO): NO